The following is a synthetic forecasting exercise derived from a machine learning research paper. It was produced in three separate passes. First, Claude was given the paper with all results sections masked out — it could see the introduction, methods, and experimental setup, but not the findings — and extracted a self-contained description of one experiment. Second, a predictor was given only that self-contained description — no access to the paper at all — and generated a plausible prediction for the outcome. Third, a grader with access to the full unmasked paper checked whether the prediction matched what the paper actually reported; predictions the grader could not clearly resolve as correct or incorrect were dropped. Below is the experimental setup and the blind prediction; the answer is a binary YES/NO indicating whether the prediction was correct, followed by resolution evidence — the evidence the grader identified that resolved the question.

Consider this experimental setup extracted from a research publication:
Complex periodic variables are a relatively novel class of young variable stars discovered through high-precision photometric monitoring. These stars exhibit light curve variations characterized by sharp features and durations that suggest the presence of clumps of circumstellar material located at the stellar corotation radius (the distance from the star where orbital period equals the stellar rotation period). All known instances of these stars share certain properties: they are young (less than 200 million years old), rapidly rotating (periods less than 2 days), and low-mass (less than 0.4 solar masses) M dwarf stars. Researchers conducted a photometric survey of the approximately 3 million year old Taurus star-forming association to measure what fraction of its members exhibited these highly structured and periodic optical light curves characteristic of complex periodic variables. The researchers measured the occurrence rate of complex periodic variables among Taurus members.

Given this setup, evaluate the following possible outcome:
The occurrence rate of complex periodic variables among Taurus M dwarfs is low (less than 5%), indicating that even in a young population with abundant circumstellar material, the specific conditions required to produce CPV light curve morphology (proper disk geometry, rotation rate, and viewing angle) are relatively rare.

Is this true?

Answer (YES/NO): YES